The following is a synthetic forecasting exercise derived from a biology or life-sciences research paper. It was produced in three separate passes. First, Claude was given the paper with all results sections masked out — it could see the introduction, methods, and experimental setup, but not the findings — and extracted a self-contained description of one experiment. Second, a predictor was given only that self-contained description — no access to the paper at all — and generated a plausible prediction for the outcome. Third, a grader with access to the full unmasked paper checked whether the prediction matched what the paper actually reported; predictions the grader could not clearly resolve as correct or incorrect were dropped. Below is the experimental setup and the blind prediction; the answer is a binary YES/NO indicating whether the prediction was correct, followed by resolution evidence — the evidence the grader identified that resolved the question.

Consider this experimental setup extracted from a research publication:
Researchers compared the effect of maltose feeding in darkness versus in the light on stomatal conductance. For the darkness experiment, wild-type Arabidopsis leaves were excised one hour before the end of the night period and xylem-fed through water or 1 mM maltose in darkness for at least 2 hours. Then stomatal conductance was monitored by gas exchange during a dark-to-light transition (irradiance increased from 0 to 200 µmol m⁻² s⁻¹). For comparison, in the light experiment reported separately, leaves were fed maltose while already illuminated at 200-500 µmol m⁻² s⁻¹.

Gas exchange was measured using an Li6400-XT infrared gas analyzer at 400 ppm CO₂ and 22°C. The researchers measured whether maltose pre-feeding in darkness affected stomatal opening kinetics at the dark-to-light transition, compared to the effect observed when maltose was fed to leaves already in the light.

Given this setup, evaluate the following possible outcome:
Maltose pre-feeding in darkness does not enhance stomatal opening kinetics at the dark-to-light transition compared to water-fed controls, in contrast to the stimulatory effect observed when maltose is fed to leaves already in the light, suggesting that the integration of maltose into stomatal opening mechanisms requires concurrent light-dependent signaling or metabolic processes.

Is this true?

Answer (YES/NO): NO